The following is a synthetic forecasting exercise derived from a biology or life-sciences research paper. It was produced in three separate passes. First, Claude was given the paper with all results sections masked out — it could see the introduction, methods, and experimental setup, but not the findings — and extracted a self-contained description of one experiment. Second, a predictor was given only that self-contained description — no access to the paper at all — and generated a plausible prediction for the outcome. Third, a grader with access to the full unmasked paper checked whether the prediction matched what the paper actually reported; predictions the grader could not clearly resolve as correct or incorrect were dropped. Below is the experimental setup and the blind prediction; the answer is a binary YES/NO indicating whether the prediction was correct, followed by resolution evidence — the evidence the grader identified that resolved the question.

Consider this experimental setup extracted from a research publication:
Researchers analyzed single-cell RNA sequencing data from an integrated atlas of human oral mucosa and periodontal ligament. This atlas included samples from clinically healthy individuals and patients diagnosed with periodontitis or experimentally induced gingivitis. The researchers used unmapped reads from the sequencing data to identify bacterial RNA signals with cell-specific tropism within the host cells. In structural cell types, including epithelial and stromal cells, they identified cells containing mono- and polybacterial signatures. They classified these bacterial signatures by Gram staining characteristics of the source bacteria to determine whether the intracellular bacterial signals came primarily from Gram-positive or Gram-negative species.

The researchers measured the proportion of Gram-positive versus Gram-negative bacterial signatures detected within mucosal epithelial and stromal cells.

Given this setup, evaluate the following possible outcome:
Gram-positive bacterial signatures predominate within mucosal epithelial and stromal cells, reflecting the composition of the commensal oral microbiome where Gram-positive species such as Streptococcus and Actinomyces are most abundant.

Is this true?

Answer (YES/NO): NO